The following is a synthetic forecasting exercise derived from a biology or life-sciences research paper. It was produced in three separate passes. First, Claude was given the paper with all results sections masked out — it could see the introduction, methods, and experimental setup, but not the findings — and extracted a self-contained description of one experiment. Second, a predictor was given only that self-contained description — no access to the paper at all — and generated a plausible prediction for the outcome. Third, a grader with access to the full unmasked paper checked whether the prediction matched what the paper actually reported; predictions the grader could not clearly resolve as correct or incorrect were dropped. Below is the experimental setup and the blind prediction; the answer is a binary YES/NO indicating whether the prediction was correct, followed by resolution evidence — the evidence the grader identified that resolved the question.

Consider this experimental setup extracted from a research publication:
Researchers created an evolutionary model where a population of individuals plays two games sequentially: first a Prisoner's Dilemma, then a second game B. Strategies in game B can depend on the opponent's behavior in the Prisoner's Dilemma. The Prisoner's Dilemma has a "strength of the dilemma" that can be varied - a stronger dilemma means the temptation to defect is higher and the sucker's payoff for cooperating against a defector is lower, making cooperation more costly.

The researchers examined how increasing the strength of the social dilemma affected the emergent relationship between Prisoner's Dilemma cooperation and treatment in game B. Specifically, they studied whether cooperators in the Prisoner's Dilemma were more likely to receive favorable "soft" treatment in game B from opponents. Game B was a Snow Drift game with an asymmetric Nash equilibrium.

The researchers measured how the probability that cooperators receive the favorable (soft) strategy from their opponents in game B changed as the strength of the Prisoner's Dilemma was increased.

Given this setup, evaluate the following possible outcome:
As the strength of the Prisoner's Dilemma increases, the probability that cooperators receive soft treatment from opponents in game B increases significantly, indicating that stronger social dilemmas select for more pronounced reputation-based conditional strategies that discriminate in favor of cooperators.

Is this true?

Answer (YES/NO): YES